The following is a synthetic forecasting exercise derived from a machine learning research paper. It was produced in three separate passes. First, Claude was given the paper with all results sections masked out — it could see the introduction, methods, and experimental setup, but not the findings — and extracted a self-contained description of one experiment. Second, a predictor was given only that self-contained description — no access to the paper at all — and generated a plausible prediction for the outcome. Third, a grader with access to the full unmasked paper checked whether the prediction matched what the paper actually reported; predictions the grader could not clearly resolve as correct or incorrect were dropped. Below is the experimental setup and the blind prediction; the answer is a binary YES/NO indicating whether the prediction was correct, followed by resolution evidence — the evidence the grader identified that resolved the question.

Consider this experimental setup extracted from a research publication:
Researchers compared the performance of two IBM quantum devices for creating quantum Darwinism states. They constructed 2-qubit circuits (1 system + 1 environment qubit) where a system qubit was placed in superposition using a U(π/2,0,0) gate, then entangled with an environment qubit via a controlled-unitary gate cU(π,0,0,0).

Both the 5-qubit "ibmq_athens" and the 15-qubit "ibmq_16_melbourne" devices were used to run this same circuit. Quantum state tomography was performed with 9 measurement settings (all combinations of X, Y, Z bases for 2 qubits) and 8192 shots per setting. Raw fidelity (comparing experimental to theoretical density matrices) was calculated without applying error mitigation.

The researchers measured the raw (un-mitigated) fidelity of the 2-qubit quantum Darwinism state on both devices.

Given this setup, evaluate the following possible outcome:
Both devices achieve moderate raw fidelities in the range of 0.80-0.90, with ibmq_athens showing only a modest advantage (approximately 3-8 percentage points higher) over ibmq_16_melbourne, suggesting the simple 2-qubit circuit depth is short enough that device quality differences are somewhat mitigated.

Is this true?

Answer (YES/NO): NO